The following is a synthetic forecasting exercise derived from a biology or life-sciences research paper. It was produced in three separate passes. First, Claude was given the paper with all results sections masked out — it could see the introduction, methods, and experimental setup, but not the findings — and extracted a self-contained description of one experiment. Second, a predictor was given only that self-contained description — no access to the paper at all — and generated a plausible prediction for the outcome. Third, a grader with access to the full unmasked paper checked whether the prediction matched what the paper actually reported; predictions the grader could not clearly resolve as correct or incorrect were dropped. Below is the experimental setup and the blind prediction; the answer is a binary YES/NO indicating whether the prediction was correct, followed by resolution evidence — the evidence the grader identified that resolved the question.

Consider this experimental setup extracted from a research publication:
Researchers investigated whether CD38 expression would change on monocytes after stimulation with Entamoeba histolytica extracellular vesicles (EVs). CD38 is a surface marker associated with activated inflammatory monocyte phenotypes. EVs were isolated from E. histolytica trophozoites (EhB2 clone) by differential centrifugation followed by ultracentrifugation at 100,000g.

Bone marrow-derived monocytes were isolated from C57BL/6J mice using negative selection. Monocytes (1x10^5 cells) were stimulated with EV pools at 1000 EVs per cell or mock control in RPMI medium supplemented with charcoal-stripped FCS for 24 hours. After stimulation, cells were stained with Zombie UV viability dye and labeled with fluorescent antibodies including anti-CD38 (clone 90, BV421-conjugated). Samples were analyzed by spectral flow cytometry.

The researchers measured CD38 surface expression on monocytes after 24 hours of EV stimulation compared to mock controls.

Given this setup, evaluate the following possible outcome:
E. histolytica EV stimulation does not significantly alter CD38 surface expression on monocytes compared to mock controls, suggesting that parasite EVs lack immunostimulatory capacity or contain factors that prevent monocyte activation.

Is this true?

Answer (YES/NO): NO